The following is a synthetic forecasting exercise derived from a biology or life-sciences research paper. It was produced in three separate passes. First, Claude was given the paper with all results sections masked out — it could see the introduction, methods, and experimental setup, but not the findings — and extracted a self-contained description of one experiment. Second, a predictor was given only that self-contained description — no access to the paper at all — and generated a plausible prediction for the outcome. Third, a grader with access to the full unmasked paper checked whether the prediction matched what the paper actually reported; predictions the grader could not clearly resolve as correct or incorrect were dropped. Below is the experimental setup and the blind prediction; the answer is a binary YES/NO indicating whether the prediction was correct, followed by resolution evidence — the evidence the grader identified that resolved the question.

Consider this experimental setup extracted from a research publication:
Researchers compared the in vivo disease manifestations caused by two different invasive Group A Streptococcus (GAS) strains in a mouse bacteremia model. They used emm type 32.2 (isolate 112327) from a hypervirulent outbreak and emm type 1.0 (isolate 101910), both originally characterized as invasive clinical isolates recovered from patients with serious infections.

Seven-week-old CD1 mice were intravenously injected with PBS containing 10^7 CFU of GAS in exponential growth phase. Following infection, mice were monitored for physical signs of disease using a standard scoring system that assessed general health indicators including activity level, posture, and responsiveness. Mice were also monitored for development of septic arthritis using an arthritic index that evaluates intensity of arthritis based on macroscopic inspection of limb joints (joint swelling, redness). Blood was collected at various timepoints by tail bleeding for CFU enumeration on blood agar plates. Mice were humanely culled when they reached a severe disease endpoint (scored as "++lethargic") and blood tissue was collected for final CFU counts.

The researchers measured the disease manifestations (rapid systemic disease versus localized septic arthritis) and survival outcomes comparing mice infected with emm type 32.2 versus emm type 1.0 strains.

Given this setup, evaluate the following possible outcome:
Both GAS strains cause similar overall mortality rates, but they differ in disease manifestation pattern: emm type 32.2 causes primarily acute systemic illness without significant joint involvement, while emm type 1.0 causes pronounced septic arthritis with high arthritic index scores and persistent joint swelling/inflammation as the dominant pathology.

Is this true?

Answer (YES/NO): NO